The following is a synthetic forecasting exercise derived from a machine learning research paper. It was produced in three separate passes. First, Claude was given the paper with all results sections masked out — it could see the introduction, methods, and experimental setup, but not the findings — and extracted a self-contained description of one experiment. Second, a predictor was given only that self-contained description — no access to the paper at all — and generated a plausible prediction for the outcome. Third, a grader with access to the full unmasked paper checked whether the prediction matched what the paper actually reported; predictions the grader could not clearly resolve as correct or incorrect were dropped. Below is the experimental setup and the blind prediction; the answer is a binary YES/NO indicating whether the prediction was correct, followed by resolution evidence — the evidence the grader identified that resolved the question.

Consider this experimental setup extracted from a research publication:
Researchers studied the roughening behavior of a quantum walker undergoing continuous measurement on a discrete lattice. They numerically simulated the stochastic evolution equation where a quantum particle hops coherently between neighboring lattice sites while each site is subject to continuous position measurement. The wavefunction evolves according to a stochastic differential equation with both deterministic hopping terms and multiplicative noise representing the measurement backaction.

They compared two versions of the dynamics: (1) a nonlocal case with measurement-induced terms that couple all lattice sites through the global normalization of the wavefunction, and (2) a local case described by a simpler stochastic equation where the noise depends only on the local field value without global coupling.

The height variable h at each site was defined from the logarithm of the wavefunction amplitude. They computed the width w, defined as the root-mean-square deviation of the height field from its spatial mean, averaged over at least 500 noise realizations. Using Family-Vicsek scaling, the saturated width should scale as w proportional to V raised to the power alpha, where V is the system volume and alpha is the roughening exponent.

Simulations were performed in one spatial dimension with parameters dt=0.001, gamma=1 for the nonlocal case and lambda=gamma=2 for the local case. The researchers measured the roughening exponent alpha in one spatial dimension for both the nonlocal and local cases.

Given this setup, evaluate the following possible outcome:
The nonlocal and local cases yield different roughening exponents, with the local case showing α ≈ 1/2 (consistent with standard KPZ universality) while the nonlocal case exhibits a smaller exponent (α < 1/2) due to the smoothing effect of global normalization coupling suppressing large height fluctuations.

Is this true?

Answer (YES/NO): NO